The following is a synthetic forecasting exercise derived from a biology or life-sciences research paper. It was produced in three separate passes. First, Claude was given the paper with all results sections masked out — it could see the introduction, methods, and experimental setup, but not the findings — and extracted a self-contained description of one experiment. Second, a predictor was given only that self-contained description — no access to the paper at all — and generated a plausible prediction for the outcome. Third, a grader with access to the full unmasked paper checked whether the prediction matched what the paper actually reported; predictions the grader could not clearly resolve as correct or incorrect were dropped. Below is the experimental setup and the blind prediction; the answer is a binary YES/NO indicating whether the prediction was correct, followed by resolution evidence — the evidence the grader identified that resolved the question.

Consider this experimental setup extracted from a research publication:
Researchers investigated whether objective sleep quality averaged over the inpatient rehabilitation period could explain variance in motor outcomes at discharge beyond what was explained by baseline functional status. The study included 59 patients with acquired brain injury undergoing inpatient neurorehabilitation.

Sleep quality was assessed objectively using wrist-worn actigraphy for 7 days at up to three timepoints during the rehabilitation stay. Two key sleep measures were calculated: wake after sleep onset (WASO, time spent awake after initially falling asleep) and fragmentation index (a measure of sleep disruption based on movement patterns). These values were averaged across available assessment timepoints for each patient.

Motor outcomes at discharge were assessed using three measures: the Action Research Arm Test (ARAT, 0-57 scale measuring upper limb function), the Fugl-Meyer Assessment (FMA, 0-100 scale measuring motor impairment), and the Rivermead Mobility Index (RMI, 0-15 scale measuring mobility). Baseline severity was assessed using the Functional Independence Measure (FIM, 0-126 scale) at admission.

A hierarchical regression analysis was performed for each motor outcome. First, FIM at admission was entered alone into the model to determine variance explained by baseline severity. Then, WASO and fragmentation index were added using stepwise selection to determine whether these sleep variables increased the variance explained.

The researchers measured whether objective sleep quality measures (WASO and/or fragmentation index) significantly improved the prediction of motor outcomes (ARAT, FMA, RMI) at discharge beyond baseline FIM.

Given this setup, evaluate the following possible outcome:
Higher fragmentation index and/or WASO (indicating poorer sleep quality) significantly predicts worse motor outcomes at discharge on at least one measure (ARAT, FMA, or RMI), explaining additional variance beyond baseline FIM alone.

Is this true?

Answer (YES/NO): YES